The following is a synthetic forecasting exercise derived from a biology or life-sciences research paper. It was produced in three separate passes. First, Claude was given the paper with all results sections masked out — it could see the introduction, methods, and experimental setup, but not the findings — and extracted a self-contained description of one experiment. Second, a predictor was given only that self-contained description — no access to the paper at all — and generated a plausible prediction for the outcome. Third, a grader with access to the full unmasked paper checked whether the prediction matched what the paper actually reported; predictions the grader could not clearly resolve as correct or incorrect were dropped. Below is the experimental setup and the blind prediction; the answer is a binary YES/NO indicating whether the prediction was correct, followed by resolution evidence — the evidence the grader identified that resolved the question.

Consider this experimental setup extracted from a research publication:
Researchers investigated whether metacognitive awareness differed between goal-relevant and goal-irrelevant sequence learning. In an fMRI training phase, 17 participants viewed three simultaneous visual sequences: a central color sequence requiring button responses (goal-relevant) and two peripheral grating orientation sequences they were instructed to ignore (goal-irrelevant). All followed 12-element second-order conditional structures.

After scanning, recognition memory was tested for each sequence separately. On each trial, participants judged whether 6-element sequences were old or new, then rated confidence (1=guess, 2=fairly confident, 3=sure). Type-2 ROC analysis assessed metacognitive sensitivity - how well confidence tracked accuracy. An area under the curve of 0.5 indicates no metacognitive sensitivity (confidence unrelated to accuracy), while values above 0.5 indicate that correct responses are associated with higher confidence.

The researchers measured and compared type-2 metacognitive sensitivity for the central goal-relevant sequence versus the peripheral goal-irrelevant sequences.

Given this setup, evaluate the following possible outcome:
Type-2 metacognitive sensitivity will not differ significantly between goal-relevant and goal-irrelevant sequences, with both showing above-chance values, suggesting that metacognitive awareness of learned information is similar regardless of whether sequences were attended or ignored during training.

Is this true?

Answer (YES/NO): NO